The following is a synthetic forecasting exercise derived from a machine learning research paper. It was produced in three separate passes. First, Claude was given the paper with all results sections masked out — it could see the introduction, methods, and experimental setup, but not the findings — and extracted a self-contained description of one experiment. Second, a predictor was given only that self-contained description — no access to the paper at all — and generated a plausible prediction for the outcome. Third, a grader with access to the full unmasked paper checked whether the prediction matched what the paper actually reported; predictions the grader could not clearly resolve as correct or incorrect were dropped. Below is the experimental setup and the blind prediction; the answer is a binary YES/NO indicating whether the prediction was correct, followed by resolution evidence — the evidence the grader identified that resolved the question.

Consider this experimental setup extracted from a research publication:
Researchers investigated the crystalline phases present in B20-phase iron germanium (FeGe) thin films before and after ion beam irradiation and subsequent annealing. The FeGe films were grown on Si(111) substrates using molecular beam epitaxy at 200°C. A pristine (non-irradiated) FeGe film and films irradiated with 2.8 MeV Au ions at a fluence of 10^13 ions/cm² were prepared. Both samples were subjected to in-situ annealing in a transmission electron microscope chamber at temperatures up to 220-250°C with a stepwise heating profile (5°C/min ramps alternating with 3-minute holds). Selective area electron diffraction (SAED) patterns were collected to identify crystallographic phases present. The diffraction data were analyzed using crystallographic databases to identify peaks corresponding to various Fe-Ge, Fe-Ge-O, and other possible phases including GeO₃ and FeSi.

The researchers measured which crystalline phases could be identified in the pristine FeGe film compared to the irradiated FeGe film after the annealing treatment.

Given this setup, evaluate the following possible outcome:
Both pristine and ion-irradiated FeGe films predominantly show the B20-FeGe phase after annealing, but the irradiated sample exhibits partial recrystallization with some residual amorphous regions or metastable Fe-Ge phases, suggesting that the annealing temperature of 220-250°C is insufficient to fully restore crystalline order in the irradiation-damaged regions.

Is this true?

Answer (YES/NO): NO